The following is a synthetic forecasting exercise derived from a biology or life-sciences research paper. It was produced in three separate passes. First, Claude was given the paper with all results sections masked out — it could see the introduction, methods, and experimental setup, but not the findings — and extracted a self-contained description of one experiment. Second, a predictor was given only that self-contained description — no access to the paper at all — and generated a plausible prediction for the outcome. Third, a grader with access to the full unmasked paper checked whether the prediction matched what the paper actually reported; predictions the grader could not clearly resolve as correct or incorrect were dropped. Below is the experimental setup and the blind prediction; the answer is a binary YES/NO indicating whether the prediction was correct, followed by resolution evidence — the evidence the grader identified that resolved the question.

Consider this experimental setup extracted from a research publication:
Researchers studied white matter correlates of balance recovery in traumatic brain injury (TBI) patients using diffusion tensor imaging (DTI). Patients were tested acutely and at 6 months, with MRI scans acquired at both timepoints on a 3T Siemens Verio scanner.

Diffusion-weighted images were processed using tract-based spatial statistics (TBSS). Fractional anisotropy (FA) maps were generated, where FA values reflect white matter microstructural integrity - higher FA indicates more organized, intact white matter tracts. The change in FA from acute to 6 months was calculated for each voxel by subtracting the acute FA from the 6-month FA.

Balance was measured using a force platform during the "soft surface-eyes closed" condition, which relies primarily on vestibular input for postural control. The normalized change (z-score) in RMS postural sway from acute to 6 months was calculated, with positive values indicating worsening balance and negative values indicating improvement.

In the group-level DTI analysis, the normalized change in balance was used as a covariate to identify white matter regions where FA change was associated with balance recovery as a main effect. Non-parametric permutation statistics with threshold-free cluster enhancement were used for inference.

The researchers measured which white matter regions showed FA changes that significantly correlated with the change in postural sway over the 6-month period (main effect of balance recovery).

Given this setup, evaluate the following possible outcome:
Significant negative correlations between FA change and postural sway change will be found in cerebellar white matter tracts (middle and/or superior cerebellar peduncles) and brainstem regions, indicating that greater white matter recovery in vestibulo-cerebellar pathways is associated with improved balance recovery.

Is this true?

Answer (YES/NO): NO